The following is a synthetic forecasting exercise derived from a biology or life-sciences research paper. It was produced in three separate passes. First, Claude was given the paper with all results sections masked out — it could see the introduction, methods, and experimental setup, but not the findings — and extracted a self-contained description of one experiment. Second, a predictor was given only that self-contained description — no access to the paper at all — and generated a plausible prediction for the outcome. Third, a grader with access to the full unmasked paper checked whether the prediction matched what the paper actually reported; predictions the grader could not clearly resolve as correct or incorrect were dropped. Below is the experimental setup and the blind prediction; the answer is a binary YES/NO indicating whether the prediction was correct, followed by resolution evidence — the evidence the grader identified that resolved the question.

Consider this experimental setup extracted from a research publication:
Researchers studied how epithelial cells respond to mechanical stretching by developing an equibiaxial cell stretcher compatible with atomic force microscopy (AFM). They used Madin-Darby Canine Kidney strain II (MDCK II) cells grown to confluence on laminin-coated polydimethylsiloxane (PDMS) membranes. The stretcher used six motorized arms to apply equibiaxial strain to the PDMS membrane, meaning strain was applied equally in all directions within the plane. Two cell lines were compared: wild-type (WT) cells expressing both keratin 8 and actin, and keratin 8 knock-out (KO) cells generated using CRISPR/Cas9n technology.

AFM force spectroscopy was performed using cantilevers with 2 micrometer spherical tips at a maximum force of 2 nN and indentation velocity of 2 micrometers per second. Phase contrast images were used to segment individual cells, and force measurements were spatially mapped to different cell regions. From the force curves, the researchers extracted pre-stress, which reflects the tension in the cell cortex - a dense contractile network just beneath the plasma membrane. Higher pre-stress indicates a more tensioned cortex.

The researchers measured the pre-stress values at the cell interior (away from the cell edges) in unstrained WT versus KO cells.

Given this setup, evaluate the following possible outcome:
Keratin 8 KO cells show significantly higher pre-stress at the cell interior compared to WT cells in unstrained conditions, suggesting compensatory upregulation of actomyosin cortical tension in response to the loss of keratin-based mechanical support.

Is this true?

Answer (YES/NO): YES